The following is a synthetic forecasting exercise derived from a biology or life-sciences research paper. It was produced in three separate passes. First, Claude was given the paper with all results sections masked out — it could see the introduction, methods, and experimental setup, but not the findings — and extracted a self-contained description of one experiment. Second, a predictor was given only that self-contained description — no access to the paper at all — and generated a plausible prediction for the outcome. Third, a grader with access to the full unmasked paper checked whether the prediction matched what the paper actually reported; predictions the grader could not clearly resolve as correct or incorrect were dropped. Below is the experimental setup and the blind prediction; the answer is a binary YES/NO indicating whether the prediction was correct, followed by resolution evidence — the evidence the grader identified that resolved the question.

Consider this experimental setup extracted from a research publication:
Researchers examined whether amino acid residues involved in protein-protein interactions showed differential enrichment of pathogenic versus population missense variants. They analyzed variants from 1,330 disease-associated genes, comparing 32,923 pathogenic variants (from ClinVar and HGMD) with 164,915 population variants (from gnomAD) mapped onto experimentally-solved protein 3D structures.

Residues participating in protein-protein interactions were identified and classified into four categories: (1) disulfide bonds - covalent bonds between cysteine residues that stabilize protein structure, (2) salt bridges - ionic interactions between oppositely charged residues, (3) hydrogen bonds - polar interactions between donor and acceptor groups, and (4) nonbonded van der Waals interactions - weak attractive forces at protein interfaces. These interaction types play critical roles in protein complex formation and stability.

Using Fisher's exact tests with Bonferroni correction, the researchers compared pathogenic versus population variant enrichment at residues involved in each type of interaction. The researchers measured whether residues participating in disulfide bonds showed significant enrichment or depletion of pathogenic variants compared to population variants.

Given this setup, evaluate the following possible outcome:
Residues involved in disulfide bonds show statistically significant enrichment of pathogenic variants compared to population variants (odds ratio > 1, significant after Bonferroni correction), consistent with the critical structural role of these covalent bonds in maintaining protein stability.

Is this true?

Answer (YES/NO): YES